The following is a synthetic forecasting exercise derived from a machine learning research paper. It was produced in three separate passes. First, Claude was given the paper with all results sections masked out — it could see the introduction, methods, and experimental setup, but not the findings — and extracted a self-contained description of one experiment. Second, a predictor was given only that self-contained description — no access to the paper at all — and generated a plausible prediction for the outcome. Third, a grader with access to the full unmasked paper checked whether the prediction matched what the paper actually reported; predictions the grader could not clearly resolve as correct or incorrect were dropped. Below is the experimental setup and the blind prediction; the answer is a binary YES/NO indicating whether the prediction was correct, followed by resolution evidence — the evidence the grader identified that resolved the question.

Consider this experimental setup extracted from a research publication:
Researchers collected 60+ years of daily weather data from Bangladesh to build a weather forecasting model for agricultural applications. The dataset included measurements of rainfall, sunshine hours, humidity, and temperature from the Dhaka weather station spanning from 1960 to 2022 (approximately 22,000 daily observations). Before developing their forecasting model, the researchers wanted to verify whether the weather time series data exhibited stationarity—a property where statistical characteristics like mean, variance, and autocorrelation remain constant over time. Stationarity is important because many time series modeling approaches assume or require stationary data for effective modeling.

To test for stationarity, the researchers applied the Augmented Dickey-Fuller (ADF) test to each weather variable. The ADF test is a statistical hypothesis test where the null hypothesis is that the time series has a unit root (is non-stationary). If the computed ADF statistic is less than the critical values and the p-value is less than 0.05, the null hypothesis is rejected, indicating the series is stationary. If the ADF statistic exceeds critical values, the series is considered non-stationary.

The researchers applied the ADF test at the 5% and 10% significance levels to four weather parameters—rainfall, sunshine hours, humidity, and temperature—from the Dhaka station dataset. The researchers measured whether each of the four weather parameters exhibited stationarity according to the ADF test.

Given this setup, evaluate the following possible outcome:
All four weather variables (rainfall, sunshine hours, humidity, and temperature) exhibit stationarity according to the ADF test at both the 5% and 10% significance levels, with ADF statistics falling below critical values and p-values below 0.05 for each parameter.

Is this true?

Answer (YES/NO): YES